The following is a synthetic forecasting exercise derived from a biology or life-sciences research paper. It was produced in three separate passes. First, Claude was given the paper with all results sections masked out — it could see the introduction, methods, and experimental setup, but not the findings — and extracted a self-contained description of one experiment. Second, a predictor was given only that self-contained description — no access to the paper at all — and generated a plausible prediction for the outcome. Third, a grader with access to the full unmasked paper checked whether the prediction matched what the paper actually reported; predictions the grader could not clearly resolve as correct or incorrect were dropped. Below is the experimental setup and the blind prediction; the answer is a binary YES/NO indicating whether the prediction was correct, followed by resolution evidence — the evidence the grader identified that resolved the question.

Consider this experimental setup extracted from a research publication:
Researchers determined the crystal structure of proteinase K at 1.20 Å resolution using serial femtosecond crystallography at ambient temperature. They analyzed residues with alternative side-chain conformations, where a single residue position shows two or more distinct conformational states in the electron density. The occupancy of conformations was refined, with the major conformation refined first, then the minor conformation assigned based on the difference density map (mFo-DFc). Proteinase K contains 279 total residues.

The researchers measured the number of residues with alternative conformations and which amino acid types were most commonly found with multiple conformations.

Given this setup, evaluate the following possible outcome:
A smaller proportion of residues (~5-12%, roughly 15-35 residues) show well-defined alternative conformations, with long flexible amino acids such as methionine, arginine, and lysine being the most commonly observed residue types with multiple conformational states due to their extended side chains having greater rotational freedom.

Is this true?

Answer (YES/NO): NO